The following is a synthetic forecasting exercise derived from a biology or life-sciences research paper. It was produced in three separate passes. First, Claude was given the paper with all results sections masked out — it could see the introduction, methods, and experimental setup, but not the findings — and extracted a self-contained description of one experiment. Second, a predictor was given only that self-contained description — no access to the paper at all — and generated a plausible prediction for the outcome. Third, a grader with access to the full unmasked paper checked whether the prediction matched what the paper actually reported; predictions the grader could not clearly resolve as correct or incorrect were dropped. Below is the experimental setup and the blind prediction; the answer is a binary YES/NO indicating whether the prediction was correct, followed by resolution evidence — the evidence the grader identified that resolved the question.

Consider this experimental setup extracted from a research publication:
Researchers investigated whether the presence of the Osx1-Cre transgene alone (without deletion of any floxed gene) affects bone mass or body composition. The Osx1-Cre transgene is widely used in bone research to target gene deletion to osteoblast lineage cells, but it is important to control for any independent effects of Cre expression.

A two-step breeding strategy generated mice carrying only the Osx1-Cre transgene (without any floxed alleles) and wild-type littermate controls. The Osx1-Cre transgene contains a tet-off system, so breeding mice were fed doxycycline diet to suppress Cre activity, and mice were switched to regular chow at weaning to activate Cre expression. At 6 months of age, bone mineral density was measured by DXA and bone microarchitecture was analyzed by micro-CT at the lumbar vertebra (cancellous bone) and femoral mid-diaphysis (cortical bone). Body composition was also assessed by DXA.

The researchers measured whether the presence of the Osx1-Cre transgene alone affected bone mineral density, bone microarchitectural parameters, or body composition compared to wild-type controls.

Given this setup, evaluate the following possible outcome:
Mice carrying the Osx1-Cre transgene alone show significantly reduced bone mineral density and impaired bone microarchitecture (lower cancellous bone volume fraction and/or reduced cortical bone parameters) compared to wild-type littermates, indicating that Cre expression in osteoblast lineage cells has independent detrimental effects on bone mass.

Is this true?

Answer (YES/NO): NO